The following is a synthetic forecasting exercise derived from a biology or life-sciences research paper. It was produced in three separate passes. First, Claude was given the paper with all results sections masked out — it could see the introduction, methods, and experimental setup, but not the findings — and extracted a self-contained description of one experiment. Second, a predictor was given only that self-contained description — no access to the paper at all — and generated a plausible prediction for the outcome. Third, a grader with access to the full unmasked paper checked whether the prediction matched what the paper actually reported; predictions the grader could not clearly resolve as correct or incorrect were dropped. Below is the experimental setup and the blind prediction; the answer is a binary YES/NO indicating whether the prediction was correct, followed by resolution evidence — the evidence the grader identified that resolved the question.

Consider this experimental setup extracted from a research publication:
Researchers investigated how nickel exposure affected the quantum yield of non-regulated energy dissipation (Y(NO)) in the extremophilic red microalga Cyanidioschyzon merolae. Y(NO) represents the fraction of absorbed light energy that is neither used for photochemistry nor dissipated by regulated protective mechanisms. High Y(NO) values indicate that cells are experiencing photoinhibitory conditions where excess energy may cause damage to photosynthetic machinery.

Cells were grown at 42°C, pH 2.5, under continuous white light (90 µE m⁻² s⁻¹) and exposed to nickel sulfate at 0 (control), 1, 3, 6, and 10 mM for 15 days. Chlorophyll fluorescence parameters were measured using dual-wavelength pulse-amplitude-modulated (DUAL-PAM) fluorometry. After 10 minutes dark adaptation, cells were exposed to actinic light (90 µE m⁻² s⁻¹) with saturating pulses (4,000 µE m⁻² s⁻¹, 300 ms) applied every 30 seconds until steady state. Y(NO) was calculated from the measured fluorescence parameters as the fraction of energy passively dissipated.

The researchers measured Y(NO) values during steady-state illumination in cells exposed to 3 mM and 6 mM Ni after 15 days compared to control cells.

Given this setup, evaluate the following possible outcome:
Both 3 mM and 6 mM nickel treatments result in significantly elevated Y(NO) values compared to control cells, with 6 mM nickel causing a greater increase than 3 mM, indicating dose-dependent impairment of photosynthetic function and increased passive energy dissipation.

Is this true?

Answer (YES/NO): NO